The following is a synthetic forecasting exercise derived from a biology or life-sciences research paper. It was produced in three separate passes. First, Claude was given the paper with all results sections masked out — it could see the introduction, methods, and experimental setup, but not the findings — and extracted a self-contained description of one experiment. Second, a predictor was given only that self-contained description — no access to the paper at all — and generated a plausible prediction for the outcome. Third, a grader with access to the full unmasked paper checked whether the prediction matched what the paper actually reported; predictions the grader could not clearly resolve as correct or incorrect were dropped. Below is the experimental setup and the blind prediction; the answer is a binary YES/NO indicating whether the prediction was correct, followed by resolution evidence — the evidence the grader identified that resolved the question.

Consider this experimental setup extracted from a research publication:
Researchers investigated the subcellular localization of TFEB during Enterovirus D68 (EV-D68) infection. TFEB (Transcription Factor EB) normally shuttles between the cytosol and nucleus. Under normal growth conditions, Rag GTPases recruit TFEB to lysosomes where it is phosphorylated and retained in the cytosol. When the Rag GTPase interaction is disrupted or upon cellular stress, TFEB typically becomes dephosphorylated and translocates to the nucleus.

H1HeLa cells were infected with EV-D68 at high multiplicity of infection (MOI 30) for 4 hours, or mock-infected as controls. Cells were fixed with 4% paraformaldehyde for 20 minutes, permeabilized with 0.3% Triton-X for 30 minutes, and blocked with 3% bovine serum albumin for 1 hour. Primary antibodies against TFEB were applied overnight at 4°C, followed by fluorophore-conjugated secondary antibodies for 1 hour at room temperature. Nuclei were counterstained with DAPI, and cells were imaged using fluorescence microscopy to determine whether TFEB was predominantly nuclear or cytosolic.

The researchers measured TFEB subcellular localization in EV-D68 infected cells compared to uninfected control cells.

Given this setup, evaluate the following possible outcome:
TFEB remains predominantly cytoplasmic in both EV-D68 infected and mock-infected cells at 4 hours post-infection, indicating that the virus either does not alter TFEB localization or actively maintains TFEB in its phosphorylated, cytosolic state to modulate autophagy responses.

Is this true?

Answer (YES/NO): YES